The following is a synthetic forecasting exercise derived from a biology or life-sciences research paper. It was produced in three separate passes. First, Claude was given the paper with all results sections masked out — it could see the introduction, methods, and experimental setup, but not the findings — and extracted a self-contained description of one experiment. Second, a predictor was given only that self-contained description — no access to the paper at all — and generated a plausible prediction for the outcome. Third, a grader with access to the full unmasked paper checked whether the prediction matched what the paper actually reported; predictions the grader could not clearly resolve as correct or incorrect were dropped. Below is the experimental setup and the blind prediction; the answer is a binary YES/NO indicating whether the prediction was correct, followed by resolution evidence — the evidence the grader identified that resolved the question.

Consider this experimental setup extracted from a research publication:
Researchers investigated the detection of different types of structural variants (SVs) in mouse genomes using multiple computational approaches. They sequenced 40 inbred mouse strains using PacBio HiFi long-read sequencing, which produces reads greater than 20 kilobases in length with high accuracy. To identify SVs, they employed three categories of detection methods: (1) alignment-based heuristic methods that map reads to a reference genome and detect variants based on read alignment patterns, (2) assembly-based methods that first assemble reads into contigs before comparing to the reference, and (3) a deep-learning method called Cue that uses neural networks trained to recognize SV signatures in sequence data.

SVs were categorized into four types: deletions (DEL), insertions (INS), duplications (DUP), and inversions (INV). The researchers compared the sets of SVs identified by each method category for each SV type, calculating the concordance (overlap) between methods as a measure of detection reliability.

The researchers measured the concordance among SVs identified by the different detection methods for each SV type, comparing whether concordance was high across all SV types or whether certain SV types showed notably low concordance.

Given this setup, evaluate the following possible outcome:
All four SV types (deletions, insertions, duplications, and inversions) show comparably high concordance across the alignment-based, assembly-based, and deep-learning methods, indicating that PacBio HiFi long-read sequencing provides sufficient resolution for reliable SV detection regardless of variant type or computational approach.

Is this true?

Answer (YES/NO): NO